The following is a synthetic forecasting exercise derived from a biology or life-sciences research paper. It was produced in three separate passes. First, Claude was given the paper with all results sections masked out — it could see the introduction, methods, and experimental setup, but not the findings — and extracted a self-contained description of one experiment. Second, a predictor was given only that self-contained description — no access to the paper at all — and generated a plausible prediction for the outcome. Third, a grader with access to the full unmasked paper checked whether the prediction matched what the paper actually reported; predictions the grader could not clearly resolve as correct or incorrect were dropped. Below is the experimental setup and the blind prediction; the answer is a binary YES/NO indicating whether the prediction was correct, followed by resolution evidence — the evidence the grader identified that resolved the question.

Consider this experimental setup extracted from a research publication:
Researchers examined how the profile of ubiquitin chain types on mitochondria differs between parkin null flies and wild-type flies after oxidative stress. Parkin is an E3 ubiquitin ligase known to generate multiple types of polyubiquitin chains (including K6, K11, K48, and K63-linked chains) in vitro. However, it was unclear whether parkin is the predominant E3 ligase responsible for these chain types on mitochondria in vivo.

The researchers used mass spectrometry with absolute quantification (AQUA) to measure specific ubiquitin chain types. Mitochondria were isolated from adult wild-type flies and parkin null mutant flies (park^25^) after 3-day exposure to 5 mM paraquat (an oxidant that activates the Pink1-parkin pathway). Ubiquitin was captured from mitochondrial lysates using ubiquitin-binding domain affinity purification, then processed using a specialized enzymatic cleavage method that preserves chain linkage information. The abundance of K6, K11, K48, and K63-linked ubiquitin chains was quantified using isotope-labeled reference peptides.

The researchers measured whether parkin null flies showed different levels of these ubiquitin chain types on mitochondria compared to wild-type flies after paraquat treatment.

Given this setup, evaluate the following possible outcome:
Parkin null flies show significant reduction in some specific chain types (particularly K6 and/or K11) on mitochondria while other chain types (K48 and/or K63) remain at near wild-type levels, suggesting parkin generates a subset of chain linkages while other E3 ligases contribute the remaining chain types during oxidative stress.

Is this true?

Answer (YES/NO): NO